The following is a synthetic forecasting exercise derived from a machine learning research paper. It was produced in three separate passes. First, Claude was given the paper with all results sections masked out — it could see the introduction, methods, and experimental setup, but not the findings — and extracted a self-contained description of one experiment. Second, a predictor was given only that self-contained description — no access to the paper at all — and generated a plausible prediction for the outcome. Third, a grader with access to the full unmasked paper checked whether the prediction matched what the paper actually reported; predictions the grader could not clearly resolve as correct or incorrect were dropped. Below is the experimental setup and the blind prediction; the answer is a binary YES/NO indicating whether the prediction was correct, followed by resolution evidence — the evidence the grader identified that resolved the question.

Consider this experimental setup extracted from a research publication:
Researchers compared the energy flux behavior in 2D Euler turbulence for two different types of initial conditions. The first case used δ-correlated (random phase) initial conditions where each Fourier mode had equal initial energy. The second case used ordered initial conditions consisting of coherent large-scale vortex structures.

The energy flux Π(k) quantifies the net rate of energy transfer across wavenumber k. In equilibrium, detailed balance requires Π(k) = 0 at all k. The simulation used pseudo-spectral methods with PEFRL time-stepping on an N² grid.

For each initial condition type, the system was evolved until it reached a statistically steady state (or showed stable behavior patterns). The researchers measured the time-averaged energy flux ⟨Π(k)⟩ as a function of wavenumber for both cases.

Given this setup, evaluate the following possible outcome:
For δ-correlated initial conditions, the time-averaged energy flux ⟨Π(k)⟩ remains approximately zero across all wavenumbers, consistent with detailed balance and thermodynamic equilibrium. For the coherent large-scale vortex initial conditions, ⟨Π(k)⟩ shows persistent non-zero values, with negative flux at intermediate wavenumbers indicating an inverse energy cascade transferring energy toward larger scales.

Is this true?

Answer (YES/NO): NO